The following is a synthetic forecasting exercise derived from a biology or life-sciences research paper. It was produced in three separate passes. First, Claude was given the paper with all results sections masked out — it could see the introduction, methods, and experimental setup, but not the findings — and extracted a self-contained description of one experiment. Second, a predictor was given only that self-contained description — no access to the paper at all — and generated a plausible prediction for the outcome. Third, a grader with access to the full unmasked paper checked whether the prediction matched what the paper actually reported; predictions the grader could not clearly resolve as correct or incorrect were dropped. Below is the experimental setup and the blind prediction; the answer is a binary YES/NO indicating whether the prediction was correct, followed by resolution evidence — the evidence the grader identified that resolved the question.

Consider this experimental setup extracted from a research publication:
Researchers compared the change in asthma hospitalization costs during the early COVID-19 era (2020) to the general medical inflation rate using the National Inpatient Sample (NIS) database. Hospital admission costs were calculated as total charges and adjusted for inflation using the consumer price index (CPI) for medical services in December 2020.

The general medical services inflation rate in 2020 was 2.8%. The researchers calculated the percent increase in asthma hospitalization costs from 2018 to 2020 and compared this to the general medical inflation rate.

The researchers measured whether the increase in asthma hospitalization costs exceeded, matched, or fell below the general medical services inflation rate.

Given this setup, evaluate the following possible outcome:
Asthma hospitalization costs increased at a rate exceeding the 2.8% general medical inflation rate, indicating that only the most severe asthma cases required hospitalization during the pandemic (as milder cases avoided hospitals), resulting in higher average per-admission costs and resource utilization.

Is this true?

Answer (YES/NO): YES